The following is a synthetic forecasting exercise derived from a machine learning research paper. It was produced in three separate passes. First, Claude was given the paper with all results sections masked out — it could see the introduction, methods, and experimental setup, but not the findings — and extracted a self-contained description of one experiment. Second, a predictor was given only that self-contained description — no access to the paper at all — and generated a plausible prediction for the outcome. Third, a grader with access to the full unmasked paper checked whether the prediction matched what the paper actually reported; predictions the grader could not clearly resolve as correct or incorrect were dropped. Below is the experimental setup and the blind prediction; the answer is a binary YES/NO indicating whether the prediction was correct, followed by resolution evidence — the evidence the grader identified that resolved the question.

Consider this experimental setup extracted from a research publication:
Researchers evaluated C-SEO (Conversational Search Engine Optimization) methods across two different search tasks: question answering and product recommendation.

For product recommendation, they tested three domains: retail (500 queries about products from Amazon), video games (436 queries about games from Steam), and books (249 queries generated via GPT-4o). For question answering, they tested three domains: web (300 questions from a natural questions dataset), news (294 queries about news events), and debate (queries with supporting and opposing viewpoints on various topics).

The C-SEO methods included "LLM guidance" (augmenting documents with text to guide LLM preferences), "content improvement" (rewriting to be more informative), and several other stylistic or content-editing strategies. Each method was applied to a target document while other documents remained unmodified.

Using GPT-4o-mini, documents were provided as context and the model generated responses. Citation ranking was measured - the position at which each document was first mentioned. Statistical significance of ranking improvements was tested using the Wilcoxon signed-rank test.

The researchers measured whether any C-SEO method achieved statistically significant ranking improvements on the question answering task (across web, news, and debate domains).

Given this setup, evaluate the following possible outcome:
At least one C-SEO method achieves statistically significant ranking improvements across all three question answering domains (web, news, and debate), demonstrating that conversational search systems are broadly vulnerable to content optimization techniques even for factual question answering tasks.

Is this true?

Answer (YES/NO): NO